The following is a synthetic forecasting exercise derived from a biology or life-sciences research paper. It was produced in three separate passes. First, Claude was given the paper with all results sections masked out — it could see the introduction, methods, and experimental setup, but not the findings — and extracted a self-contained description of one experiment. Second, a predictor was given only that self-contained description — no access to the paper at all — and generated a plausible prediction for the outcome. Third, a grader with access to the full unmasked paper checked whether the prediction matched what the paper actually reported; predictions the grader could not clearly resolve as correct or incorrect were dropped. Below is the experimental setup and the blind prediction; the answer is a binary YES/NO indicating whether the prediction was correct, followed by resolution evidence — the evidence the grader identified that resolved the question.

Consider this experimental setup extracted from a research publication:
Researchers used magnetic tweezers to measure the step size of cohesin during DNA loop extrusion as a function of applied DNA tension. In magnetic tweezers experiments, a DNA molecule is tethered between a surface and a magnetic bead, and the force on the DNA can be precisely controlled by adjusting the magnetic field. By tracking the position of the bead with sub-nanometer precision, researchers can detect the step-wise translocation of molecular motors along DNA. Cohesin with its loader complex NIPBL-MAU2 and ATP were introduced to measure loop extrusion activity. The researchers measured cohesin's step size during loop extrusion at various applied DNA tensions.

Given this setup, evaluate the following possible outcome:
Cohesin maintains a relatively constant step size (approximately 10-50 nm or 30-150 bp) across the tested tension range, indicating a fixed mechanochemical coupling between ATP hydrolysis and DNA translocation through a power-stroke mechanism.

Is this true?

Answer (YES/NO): NO